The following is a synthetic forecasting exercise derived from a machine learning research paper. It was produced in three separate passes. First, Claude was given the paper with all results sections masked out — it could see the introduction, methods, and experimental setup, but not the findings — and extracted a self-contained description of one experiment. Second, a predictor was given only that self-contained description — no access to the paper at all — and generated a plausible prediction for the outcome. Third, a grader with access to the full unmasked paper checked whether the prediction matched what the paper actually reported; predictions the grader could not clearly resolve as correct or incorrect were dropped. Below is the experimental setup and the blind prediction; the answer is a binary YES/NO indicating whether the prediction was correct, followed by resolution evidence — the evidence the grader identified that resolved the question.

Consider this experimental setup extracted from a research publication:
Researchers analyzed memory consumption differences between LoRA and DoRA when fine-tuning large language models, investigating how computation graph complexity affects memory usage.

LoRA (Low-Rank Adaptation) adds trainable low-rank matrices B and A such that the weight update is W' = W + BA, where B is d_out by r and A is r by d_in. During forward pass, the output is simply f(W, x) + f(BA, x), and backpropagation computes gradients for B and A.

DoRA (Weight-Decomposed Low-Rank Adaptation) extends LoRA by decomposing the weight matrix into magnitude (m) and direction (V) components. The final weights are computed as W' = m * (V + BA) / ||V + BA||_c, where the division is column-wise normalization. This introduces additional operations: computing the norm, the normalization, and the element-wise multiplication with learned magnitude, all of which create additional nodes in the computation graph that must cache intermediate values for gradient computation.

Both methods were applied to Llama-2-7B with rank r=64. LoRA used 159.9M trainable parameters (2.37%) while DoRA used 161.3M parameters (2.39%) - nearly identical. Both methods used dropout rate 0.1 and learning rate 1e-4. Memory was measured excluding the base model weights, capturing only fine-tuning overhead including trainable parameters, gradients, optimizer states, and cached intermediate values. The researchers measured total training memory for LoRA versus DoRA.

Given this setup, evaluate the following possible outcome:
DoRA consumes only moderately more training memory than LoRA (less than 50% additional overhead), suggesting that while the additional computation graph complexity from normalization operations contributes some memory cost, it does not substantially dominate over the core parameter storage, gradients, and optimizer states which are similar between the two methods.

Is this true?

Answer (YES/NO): NO